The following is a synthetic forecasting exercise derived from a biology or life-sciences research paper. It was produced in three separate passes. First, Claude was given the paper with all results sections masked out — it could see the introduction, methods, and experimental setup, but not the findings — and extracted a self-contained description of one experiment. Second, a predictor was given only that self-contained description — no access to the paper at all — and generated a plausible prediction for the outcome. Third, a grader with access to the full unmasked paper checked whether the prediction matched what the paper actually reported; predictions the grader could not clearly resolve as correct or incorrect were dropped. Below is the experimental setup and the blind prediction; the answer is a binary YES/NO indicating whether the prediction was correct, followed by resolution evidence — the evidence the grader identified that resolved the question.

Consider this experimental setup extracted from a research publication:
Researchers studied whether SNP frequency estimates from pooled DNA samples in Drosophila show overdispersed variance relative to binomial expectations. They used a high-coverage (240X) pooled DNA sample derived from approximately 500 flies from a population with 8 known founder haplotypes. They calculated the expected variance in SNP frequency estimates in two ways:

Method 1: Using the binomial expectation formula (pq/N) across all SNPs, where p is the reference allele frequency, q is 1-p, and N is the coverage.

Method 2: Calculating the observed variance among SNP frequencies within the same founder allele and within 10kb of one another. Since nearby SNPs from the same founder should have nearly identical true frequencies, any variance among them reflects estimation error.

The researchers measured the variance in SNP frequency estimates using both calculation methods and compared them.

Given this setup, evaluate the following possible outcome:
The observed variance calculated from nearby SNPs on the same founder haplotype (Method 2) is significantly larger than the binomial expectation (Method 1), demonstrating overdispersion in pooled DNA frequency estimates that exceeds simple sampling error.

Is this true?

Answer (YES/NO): YES